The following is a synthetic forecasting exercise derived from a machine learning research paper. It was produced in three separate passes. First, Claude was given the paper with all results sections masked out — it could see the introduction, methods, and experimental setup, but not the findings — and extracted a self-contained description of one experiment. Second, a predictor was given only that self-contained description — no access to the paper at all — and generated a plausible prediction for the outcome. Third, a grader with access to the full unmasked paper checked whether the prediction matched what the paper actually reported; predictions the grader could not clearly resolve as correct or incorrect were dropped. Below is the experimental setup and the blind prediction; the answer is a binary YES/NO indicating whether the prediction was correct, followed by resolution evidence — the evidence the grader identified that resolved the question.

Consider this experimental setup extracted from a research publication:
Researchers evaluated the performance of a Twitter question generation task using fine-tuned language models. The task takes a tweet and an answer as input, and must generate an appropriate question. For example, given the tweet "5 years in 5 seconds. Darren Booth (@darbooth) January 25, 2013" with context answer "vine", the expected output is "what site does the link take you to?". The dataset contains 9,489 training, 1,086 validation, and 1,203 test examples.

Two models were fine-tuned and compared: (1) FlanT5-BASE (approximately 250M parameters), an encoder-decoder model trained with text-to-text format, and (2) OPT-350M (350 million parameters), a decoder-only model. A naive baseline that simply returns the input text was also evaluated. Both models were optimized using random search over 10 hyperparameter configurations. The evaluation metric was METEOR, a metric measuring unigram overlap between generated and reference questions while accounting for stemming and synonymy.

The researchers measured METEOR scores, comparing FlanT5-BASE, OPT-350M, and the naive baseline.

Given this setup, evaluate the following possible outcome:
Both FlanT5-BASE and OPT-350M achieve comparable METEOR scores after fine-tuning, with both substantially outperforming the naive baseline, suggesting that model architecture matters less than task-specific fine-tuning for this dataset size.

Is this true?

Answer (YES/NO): NO